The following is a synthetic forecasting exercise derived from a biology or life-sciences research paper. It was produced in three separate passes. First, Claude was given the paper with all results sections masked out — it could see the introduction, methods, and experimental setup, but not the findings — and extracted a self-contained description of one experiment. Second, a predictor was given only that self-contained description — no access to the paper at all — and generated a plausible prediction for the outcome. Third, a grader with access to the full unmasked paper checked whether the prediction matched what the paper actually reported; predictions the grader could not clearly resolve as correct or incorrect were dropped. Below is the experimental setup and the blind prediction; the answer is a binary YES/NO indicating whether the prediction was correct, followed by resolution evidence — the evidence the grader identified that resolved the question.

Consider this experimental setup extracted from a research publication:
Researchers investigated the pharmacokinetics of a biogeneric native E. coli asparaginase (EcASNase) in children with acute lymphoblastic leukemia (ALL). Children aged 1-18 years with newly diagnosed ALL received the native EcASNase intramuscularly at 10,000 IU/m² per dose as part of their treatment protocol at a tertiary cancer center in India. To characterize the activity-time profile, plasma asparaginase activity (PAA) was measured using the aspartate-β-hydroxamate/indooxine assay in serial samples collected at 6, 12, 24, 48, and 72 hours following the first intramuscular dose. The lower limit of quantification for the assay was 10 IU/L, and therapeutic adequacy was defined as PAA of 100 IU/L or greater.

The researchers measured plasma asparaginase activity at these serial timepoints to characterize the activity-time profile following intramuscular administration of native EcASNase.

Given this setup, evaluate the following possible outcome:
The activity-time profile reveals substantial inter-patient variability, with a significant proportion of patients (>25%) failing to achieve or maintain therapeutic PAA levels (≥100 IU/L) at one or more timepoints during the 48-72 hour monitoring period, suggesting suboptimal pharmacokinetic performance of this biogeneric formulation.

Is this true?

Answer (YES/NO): YES